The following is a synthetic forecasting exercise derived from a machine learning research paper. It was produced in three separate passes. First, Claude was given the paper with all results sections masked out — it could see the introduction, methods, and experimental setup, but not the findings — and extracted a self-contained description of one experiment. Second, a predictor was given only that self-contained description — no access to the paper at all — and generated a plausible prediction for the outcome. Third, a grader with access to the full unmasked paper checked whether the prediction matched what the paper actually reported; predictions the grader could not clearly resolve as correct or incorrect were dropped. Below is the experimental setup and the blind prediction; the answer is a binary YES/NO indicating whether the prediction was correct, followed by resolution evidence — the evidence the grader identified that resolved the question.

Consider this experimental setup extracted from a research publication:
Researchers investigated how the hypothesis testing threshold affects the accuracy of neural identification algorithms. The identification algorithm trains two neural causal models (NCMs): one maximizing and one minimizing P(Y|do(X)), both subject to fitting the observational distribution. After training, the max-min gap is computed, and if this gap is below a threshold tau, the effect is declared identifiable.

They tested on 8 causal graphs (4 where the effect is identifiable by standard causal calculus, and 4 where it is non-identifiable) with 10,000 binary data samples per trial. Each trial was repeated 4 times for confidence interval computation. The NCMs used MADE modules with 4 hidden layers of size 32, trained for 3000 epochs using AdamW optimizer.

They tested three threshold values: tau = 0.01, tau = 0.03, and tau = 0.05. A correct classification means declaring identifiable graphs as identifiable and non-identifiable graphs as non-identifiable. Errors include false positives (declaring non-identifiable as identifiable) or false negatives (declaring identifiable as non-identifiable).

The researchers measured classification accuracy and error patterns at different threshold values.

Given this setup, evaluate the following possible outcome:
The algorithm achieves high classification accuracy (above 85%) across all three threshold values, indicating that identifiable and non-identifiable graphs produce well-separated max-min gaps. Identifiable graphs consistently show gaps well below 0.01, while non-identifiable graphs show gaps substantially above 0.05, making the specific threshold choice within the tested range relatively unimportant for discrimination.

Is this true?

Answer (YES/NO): NO